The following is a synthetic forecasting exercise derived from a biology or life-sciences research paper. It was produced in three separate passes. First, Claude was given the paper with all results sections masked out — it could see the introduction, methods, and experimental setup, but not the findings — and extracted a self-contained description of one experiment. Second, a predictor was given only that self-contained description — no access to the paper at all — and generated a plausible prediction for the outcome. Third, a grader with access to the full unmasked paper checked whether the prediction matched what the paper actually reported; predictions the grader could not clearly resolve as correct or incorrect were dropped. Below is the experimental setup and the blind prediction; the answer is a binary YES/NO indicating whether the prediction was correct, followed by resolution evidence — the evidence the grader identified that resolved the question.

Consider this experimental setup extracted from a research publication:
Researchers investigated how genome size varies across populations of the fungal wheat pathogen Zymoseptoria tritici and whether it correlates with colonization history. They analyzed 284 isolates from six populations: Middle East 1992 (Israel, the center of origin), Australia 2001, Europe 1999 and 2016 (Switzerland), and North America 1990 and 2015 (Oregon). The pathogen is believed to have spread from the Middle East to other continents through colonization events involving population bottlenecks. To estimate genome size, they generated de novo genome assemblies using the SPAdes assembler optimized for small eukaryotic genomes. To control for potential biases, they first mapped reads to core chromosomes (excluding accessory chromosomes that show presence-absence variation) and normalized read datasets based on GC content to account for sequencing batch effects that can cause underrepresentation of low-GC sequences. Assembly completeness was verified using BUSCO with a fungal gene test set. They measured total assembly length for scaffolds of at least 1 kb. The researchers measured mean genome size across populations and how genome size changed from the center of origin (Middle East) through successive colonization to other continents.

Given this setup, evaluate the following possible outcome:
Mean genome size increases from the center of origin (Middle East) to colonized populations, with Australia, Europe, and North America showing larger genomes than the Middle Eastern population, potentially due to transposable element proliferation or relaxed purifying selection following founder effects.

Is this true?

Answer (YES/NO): NO